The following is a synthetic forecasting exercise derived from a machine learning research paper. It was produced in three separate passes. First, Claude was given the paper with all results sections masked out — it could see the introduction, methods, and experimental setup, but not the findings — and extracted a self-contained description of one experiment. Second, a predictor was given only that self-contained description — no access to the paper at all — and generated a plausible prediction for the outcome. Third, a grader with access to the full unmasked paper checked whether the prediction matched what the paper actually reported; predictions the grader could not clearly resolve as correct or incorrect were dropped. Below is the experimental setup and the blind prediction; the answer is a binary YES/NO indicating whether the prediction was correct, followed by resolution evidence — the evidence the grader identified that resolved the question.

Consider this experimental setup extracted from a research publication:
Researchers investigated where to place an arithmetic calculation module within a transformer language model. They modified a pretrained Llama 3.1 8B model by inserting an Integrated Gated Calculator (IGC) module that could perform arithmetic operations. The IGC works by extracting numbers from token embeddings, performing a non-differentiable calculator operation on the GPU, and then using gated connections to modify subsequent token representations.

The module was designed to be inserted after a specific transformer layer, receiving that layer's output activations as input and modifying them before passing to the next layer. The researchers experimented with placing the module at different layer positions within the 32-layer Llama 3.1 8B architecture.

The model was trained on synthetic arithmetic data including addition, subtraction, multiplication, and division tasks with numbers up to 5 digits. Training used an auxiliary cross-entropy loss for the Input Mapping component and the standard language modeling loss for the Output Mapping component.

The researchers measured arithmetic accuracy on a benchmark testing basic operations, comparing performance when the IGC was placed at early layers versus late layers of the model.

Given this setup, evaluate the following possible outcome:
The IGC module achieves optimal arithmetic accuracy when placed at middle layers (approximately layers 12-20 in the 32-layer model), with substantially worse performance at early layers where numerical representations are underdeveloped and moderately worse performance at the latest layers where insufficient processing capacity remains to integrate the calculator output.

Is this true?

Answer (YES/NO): NO